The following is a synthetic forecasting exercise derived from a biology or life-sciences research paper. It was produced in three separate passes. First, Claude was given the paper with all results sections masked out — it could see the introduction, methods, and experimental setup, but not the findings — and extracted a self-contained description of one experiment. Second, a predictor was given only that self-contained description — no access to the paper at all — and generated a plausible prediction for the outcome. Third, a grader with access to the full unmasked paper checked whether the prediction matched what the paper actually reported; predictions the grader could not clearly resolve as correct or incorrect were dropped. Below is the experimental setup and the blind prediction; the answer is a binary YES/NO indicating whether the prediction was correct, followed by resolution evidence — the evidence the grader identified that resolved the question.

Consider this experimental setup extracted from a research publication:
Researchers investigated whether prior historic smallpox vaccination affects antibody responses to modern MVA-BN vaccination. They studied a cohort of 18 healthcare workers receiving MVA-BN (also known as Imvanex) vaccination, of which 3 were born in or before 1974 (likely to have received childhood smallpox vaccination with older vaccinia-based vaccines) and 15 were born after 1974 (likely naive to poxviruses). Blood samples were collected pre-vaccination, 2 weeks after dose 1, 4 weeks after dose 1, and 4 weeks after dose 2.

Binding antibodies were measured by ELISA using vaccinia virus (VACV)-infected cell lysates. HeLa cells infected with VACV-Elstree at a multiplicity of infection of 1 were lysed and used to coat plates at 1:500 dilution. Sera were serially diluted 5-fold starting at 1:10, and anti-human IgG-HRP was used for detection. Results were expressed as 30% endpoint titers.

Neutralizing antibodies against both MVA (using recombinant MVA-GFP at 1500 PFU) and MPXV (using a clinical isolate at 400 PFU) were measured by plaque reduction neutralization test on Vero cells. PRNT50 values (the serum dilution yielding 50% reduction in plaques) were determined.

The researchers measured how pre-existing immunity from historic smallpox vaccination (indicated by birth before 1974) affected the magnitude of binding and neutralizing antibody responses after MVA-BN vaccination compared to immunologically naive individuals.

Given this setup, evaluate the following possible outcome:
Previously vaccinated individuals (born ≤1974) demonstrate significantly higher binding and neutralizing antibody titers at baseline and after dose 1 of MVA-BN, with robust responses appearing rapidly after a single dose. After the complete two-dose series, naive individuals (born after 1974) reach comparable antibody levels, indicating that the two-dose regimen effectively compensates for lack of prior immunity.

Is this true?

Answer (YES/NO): NO